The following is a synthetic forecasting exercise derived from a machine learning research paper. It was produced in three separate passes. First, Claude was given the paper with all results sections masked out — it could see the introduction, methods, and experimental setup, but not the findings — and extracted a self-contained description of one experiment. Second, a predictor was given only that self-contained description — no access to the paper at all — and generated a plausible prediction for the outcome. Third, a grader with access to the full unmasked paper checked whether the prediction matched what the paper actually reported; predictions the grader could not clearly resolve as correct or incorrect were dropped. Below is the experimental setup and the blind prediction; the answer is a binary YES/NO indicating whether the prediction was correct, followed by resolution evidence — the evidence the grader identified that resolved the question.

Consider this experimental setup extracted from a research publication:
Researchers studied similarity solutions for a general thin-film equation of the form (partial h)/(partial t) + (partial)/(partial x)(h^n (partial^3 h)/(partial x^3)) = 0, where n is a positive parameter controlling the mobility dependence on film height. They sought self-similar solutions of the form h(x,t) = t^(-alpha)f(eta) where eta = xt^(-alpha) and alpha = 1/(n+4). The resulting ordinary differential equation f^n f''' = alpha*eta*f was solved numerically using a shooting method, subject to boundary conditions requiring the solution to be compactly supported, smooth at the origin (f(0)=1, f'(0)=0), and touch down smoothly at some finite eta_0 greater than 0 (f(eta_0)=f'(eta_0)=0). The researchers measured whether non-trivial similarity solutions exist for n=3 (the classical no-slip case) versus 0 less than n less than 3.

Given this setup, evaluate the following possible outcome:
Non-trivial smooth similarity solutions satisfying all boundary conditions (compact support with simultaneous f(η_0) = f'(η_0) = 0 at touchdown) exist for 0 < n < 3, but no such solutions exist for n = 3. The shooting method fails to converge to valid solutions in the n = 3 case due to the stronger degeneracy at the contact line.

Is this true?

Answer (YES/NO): YES